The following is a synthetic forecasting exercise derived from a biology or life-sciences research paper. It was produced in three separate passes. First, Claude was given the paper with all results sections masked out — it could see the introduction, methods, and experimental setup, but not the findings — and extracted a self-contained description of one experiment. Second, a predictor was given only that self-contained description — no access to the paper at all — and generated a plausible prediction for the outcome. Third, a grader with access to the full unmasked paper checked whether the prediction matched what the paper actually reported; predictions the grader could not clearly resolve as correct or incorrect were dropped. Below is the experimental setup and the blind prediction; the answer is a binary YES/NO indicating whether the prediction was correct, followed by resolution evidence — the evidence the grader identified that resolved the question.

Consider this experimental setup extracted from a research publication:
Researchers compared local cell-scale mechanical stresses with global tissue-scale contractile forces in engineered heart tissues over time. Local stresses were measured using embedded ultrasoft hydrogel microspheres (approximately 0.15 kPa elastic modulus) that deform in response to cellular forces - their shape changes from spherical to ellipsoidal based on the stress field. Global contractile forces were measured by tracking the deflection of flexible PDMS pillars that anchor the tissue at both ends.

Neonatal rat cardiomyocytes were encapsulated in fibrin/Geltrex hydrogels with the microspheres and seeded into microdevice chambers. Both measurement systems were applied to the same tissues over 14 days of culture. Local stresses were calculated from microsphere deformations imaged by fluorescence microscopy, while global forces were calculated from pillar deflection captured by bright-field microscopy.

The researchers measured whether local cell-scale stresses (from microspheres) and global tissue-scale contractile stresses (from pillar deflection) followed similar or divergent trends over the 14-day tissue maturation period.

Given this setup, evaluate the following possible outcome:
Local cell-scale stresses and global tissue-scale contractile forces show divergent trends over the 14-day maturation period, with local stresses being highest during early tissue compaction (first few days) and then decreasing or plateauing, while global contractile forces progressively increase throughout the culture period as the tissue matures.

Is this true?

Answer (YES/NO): NO